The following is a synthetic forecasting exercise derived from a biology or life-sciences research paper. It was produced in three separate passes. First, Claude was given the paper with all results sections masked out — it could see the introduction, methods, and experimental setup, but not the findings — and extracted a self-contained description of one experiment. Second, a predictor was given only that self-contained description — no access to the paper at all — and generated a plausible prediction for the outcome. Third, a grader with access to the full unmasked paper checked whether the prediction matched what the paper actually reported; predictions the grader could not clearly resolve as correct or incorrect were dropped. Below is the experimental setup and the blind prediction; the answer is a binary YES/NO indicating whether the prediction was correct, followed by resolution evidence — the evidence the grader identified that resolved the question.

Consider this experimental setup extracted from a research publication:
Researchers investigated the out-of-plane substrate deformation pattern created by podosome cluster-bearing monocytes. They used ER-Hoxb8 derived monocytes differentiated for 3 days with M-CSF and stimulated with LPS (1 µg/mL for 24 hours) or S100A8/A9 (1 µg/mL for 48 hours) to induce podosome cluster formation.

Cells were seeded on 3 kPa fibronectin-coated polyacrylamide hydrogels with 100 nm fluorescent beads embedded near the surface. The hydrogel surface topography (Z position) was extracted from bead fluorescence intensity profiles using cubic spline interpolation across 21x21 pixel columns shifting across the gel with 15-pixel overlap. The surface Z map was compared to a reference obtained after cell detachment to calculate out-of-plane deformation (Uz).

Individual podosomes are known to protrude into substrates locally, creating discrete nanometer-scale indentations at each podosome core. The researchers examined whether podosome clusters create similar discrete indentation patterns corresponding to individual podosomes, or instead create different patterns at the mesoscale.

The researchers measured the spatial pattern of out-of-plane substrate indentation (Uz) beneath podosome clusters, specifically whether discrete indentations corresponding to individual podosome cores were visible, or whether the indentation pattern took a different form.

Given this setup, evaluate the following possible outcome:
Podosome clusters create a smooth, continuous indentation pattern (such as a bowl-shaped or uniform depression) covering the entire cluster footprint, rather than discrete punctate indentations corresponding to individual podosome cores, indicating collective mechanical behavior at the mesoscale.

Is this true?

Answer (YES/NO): YES